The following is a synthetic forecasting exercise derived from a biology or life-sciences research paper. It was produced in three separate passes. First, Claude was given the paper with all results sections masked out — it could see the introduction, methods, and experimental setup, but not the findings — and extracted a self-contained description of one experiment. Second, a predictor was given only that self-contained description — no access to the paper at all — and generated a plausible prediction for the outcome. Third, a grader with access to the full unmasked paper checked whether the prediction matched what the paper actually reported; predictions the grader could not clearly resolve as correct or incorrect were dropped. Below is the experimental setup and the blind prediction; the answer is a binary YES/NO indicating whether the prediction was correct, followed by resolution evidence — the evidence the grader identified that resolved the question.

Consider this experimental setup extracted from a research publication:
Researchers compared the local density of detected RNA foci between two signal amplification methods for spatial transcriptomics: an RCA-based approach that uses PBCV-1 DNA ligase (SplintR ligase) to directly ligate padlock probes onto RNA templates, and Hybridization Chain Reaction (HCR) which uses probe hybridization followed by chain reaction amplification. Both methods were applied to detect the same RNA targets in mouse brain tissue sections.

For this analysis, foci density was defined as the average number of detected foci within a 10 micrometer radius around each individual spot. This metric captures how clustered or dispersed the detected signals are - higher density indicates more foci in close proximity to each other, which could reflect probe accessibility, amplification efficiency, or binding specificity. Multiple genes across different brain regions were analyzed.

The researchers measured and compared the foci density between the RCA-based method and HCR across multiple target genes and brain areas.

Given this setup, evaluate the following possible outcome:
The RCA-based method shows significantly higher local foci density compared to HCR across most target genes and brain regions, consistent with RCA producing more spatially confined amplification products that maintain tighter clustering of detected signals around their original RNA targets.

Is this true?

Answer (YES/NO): NO